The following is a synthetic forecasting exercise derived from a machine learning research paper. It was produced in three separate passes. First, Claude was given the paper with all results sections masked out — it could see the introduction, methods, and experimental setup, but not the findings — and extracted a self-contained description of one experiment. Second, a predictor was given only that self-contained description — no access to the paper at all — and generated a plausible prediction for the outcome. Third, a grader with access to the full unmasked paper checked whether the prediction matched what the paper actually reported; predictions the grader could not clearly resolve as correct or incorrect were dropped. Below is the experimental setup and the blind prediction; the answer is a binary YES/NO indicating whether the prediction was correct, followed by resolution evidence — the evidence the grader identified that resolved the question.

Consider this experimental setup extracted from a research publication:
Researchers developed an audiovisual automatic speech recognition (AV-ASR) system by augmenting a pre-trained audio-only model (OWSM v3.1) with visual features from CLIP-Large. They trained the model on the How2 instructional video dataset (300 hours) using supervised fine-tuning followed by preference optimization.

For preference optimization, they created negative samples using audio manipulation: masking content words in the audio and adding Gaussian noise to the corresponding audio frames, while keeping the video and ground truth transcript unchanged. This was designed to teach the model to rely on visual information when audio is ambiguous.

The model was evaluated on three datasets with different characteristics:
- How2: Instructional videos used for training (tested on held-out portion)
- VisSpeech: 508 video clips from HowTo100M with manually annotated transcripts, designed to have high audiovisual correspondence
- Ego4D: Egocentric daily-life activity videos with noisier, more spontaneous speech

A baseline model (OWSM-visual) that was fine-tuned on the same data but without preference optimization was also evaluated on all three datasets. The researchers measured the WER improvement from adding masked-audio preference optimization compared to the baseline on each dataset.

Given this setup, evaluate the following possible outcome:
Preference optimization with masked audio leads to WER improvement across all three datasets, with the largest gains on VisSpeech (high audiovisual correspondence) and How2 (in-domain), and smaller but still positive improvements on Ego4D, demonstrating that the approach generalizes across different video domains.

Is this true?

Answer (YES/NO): NO